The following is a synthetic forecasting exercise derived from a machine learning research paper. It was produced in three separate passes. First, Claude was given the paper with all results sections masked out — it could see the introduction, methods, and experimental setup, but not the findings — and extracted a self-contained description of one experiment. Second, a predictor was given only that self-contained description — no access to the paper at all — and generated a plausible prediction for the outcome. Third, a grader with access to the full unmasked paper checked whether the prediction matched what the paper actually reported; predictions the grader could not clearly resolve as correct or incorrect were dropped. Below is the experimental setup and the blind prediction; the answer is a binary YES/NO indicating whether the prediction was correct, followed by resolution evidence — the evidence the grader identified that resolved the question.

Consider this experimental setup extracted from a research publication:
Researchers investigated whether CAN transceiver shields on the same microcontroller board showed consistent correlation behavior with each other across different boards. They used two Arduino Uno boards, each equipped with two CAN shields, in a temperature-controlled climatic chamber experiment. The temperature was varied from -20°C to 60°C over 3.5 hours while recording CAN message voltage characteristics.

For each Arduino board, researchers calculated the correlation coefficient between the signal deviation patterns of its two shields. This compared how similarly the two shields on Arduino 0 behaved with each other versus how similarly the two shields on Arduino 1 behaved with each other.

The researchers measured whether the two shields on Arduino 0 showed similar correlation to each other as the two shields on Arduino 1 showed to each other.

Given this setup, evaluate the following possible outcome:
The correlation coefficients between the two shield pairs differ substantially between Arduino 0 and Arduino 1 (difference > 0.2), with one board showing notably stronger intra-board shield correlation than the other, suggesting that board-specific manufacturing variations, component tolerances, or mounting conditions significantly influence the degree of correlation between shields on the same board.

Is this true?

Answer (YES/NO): NO